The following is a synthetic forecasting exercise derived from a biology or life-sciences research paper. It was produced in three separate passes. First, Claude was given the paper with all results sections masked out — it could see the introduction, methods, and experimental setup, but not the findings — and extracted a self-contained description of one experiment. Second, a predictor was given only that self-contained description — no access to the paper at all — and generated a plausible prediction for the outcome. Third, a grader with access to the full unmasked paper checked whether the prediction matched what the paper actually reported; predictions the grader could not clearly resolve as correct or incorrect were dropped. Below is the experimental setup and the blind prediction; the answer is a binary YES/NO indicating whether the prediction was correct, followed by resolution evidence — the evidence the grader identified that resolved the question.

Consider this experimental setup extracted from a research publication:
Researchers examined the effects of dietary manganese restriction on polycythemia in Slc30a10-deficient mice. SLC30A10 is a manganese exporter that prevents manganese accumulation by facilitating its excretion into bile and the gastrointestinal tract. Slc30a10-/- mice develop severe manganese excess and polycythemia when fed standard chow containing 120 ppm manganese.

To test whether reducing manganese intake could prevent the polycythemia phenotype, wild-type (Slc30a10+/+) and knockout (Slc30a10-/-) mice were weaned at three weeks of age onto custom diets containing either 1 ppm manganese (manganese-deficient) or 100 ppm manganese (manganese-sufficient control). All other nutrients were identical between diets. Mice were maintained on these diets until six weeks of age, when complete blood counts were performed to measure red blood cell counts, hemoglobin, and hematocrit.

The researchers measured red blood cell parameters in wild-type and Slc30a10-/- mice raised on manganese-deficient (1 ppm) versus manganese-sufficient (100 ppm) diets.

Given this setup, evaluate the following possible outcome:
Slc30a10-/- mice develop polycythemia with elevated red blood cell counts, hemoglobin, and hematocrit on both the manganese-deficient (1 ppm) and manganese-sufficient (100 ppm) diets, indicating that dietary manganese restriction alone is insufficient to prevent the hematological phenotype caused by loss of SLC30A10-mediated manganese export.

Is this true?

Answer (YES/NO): NO